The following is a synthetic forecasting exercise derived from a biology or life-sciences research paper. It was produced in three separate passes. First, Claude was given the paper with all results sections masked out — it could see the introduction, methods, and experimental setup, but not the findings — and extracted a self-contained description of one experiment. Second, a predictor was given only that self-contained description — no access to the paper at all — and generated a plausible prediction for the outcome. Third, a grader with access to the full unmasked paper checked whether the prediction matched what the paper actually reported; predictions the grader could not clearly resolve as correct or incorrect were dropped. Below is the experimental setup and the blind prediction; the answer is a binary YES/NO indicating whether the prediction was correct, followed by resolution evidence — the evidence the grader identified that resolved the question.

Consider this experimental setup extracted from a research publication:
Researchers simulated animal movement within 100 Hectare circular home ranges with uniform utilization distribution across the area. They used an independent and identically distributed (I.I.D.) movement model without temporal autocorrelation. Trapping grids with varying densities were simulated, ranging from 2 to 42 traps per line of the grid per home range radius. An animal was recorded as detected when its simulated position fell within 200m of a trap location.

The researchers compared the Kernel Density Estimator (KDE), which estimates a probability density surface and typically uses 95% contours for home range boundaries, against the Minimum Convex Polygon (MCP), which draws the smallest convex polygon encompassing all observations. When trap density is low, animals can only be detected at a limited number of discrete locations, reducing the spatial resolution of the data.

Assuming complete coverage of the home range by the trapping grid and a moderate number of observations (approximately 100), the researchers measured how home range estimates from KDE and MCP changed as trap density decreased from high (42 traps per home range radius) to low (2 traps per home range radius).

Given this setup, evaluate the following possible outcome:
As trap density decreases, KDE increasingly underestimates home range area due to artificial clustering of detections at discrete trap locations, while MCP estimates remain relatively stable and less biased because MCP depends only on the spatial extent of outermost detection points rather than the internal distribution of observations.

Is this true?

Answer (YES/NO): NO